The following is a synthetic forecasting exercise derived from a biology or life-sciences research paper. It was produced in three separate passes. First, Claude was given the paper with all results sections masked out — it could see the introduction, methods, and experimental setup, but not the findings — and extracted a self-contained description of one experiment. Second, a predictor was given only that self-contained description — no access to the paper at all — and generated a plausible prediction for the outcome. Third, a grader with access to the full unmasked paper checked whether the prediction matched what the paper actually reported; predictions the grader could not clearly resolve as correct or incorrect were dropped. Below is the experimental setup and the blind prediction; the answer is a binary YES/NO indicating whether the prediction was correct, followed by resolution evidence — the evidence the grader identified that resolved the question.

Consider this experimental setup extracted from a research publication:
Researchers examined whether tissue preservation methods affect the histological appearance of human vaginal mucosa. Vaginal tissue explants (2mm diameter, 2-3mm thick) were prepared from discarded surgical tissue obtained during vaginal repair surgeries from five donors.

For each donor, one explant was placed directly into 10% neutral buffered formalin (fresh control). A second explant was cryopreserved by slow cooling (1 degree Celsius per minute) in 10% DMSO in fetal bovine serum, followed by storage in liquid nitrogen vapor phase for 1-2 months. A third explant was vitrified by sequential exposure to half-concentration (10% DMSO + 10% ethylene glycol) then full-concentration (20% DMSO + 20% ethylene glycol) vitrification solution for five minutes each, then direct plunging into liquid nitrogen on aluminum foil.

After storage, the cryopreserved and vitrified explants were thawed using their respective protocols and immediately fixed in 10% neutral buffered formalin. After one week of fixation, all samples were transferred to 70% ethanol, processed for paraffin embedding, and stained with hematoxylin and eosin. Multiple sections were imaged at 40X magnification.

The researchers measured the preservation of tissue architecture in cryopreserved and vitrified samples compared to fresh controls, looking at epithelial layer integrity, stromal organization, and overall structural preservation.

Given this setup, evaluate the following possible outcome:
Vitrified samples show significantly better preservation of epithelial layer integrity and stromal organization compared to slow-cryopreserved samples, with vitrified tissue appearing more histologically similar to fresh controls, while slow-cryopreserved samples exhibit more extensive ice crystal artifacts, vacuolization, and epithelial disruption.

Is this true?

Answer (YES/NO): NO